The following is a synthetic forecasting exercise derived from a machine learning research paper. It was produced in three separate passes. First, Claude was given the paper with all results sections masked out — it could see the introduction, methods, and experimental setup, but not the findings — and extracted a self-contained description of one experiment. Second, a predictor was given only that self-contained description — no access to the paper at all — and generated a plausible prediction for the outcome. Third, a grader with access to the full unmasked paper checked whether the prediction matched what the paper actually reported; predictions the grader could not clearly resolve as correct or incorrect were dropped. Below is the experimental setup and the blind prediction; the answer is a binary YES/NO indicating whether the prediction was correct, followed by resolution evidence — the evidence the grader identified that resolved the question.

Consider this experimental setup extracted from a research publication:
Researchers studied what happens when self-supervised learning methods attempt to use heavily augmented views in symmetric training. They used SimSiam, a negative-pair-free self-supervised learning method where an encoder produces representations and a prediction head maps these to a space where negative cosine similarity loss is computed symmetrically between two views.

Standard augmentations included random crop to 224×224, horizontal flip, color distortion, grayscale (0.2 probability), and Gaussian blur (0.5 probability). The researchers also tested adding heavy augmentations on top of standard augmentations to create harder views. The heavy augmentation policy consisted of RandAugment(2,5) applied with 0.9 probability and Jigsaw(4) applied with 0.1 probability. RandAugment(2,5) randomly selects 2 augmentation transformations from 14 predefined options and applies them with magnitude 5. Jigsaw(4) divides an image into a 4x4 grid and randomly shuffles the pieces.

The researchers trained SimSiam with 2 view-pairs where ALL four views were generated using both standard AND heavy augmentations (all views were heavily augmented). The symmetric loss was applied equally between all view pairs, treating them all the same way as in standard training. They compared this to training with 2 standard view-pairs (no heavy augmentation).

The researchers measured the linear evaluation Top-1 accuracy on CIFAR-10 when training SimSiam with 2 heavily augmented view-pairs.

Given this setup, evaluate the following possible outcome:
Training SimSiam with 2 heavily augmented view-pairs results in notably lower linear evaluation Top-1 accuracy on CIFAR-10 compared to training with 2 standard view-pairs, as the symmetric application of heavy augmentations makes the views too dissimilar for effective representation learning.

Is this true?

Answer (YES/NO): YES